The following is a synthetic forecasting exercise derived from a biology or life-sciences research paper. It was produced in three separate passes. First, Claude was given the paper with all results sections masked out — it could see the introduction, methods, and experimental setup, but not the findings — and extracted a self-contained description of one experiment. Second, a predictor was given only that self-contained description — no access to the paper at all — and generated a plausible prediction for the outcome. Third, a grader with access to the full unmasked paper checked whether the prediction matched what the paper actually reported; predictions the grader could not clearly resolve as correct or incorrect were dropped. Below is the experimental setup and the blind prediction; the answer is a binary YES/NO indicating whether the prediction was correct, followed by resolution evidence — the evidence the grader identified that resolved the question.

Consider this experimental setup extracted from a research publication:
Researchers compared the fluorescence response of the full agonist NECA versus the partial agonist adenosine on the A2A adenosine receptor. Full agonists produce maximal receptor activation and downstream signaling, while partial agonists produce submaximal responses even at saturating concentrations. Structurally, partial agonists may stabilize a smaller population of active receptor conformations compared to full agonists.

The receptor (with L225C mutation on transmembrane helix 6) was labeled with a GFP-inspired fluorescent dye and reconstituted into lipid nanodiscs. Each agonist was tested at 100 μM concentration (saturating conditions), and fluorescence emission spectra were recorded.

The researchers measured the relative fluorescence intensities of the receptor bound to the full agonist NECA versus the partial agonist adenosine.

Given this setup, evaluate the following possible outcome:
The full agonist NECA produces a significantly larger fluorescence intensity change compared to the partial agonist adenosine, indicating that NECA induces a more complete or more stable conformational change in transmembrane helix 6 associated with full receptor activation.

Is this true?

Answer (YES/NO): NO